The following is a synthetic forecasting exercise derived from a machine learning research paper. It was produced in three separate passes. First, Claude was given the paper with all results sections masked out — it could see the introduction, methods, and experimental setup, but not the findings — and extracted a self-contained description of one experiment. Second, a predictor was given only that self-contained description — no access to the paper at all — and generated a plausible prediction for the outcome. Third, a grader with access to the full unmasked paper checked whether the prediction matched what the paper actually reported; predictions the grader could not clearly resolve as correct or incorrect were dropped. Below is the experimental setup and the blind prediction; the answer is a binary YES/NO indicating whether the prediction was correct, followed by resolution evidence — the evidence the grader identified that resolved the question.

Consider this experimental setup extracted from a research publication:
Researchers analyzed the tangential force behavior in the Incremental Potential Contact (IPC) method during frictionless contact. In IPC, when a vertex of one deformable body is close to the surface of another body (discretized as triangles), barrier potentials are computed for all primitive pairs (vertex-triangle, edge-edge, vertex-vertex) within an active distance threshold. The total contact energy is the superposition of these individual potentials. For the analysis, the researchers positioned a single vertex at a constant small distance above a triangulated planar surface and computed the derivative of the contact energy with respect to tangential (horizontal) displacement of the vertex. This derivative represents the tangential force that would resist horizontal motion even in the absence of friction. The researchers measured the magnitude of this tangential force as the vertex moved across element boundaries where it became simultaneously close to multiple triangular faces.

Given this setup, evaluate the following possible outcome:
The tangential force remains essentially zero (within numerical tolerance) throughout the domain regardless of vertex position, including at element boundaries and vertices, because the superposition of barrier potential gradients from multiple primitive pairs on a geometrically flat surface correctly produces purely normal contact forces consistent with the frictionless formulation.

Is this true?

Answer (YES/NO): NO